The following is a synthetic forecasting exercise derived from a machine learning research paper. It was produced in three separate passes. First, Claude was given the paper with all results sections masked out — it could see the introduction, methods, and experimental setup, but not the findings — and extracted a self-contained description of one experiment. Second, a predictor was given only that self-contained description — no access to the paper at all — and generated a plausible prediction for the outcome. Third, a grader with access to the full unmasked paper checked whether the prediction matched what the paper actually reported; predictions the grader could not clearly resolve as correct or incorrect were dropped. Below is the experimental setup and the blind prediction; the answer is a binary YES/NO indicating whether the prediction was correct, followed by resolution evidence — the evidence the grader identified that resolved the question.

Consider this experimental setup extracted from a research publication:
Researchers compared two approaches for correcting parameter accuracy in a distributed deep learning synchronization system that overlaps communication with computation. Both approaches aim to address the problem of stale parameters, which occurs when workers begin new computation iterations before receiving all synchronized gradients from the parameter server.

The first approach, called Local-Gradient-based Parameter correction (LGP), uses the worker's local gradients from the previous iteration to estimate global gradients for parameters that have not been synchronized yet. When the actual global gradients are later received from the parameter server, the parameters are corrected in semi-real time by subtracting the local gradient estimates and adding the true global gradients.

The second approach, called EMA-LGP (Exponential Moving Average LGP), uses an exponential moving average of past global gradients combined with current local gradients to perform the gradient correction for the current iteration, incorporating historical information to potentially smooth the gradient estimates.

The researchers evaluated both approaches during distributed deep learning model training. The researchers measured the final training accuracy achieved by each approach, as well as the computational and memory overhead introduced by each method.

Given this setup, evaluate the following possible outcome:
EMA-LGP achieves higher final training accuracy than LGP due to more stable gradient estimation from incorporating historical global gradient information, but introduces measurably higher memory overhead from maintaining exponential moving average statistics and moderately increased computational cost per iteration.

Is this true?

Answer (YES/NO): NO